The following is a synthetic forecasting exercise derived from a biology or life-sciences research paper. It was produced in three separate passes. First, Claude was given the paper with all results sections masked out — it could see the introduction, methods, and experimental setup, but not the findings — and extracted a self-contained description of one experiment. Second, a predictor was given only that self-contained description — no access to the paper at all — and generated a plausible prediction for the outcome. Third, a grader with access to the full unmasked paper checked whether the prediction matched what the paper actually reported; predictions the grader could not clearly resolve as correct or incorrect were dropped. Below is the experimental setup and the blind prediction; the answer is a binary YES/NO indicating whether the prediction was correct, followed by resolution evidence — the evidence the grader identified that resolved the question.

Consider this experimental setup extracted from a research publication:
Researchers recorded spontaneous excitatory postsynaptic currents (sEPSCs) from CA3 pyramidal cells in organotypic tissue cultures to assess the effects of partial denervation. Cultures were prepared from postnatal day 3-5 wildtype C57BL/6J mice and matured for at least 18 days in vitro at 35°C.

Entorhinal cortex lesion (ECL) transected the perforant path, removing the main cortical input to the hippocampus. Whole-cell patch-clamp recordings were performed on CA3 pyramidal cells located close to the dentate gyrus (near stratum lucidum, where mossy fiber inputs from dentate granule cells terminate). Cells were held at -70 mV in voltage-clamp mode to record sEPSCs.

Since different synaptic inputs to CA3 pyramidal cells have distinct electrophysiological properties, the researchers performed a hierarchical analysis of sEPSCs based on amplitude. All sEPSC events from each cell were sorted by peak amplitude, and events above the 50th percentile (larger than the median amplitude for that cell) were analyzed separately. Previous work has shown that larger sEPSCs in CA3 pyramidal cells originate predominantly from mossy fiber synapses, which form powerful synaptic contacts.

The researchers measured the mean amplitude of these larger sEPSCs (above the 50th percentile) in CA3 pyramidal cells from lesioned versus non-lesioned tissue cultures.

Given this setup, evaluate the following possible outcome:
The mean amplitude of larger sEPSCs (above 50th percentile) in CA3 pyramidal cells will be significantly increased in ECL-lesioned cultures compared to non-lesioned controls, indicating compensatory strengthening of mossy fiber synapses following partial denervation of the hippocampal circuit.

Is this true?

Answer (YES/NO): YES